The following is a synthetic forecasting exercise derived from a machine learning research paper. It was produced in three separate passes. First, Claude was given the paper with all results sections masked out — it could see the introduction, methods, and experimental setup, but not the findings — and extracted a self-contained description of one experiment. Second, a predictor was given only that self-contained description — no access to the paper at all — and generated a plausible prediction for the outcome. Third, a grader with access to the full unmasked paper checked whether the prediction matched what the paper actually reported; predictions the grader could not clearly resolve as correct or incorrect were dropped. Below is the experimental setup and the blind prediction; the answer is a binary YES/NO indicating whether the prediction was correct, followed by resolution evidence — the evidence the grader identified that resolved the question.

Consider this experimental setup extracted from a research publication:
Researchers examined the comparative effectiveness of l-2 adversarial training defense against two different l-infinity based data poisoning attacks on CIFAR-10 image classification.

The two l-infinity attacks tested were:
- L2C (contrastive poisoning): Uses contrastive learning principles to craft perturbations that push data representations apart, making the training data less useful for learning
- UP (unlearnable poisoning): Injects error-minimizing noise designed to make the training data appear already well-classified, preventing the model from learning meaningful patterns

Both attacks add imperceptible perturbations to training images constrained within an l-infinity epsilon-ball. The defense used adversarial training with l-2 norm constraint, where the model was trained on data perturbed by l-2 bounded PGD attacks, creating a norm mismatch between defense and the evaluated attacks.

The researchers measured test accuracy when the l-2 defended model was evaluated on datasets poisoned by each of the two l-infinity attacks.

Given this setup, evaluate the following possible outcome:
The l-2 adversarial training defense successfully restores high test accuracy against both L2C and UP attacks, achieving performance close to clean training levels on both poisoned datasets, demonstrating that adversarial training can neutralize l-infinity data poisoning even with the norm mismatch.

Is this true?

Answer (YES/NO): NO